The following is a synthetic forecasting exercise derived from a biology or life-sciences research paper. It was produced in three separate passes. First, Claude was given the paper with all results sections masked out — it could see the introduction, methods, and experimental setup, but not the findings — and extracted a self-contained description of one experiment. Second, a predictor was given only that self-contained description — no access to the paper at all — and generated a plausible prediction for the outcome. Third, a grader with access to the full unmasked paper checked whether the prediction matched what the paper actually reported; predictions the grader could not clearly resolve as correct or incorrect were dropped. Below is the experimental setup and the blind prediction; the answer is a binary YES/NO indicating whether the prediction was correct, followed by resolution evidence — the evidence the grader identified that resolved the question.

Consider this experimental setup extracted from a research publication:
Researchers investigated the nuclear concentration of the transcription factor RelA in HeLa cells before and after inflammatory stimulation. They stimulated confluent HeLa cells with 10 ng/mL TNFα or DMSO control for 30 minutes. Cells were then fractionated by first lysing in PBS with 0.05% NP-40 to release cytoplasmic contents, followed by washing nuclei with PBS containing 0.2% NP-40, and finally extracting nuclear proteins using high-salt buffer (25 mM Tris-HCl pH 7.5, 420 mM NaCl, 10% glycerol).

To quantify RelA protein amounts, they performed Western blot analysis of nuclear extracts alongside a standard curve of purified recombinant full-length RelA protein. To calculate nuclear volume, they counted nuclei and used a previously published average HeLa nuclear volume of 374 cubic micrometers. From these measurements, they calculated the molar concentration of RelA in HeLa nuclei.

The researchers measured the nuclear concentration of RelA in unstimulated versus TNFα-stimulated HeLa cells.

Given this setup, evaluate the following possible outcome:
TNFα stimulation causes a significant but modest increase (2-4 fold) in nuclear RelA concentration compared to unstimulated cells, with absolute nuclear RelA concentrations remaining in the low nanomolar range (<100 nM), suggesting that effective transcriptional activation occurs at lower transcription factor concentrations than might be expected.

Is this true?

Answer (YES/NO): NO